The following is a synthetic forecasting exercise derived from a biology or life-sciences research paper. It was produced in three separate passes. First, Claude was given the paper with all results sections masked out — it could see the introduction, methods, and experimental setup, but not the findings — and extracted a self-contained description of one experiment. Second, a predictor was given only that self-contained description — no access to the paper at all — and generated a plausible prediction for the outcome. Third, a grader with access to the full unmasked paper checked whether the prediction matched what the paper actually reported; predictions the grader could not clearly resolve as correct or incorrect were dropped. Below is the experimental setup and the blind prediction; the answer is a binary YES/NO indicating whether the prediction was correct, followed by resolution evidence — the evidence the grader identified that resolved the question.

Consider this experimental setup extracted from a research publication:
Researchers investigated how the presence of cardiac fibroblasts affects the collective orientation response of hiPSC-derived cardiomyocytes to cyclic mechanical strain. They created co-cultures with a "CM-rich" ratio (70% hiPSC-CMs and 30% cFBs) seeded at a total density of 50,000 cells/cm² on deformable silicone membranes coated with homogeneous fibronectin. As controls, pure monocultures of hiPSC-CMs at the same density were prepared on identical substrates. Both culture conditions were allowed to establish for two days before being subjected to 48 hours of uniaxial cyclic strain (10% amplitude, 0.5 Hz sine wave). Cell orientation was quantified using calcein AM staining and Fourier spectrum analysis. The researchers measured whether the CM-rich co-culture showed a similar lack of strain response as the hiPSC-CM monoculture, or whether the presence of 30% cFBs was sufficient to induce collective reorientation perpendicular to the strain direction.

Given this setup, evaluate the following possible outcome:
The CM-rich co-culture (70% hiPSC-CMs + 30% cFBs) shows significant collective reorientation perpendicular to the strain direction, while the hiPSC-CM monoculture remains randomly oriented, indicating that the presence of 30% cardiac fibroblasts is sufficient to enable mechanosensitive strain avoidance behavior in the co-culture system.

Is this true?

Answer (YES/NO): YES